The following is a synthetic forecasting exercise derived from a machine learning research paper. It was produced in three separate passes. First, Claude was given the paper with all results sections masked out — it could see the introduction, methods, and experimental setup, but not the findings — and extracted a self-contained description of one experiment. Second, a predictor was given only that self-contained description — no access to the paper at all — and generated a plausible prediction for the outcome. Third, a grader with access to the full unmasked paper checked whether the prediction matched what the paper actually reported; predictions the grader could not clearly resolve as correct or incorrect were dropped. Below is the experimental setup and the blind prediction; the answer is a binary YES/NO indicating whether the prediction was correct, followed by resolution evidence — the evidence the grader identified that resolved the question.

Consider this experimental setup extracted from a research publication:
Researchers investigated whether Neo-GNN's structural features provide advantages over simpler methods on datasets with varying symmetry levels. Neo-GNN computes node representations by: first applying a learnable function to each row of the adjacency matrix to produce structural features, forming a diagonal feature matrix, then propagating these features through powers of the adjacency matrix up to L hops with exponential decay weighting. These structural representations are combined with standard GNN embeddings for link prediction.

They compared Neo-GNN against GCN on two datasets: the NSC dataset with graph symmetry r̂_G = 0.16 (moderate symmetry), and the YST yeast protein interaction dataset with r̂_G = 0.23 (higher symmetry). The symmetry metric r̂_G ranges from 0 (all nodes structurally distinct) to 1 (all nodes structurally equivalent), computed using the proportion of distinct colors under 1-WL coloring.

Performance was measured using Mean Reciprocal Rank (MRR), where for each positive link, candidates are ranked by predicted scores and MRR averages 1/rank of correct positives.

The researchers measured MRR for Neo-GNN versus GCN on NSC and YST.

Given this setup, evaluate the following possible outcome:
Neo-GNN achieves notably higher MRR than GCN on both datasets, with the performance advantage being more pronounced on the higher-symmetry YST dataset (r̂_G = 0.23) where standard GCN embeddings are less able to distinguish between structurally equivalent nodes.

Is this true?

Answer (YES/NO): NO